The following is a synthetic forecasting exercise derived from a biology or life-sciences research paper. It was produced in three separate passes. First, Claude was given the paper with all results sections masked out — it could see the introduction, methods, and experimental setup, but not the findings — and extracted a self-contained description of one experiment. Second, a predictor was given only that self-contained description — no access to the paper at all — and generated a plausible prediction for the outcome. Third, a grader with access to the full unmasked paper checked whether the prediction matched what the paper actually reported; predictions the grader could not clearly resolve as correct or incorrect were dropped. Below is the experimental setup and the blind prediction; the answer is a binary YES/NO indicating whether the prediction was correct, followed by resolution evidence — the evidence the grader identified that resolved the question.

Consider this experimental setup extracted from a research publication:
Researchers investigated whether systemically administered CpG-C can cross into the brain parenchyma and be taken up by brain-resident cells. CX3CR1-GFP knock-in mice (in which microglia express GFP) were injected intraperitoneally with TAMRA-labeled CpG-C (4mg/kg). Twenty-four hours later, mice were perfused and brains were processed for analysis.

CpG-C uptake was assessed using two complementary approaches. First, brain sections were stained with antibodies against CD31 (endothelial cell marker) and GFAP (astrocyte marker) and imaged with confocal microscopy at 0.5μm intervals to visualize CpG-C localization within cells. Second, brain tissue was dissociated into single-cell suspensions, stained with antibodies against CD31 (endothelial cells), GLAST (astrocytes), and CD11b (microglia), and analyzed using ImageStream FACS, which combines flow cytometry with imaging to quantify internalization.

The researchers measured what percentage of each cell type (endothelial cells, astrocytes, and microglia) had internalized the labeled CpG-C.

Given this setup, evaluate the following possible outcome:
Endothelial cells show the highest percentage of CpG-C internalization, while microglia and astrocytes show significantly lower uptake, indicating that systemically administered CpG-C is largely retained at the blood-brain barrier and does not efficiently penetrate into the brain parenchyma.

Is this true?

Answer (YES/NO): NO